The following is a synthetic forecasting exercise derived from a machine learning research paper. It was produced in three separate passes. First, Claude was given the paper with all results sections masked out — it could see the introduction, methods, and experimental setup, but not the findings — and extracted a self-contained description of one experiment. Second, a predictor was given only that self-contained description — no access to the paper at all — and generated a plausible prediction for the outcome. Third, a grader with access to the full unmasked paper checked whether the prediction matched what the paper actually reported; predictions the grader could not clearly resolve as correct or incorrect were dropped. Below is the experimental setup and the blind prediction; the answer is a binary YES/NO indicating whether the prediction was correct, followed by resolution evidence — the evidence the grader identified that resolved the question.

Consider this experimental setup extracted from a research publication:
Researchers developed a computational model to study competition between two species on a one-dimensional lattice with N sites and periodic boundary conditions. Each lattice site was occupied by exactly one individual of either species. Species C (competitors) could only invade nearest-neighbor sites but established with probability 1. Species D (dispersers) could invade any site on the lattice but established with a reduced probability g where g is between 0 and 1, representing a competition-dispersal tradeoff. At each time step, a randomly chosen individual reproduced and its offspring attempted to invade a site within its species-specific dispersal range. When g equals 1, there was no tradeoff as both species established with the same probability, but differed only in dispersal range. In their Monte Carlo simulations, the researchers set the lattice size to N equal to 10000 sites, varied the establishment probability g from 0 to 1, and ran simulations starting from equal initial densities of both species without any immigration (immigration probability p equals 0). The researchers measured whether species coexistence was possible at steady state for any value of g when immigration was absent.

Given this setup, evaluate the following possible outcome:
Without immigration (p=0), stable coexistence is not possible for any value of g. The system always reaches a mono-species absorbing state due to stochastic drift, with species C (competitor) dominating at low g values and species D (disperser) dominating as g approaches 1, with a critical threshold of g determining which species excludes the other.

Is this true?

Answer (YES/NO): YES